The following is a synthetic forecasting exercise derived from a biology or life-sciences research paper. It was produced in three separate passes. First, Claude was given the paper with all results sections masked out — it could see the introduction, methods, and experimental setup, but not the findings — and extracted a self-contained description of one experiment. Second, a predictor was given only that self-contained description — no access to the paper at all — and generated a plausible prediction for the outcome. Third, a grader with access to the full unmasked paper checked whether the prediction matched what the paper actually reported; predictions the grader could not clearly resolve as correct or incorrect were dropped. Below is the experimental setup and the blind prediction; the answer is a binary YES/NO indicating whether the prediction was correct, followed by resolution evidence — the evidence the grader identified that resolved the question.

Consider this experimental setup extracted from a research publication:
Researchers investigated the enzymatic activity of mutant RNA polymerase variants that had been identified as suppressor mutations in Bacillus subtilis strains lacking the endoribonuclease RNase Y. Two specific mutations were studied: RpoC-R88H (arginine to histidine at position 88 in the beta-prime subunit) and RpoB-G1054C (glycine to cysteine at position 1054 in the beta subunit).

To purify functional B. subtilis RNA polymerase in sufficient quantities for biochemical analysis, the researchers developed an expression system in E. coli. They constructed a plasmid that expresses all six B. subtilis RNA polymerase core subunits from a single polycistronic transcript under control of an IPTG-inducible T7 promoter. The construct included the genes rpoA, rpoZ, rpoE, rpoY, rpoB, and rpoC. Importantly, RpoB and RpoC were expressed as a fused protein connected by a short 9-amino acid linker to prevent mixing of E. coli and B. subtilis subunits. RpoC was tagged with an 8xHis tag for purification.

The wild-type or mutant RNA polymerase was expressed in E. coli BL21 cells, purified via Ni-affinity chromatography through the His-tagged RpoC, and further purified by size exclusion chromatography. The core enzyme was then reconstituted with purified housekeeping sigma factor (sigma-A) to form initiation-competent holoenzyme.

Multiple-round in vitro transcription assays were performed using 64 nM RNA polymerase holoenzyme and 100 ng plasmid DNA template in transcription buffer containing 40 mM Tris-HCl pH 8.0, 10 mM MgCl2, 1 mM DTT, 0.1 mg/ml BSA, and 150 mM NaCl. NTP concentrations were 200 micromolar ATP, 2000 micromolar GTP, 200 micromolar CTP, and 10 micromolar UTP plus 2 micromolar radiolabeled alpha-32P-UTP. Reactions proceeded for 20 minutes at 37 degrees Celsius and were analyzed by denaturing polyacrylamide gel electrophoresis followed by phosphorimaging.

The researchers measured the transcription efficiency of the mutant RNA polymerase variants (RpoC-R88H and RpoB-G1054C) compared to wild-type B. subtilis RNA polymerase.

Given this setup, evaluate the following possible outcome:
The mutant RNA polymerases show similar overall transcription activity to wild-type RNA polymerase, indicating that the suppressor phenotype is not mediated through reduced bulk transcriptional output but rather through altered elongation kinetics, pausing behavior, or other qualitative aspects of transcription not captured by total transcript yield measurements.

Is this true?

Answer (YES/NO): NO